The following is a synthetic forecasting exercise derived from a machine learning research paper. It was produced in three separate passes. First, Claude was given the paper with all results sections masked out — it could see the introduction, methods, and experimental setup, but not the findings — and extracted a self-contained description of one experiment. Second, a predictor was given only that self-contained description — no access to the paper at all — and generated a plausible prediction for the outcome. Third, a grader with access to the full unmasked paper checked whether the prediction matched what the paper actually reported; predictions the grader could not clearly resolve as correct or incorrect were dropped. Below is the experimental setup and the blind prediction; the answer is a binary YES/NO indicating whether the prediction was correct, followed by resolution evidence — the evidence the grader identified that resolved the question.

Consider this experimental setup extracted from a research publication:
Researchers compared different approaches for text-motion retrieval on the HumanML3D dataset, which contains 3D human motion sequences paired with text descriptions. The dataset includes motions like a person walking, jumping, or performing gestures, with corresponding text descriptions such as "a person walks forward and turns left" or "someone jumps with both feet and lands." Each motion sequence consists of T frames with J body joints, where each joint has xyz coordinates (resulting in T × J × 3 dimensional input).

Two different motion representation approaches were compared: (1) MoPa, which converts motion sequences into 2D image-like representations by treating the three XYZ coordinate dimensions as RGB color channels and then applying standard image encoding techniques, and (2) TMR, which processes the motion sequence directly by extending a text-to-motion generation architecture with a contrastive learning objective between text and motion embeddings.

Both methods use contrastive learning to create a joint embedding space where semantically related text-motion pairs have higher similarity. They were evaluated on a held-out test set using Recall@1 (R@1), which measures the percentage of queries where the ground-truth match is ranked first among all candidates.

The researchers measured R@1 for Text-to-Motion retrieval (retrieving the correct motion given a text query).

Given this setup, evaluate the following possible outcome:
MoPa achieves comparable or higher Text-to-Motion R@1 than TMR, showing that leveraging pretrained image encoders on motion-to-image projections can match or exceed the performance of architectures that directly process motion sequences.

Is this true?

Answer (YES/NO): YES